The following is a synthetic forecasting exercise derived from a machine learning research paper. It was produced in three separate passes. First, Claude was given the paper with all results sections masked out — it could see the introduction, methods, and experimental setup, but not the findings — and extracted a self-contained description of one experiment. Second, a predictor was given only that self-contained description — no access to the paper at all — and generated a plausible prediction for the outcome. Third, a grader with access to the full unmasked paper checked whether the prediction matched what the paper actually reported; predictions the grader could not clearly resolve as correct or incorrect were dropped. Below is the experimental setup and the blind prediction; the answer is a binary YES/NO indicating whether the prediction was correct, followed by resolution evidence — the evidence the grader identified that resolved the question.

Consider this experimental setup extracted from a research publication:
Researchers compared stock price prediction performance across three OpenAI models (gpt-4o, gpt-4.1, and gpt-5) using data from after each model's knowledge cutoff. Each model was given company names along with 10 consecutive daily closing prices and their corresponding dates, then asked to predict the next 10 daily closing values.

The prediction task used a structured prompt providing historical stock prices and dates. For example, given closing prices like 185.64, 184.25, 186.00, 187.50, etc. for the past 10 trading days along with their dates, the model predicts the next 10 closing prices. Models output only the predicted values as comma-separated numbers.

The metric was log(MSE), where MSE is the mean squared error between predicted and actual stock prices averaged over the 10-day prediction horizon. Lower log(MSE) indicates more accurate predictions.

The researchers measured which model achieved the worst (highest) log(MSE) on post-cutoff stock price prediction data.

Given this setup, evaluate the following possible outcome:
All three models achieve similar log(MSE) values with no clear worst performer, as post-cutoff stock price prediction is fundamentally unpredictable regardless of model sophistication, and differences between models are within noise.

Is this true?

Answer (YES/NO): NO